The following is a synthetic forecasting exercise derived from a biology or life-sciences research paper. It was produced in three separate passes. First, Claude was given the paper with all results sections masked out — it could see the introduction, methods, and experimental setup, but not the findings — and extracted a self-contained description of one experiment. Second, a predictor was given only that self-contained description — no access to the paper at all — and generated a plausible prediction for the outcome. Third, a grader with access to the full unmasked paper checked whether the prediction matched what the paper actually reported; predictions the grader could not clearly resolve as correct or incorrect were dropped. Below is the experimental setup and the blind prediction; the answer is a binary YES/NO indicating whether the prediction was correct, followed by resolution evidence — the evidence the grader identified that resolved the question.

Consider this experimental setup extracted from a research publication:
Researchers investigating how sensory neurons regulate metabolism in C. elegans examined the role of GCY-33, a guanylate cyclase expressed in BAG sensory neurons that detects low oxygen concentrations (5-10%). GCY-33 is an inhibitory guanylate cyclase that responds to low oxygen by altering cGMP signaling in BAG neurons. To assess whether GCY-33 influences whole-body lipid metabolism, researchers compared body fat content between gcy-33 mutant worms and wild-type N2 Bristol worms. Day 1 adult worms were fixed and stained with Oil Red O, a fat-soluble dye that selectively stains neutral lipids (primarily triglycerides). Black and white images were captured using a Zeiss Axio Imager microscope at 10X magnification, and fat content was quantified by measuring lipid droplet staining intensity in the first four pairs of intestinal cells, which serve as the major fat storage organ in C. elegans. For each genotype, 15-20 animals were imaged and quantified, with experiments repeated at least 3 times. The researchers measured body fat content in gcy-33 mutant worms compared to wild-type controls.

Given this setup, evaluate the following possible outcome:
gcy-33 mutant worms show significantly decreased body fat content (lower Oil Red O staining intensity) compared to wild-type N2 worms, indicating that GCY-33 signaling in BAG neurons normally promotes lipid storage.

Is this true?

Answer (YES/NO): YES